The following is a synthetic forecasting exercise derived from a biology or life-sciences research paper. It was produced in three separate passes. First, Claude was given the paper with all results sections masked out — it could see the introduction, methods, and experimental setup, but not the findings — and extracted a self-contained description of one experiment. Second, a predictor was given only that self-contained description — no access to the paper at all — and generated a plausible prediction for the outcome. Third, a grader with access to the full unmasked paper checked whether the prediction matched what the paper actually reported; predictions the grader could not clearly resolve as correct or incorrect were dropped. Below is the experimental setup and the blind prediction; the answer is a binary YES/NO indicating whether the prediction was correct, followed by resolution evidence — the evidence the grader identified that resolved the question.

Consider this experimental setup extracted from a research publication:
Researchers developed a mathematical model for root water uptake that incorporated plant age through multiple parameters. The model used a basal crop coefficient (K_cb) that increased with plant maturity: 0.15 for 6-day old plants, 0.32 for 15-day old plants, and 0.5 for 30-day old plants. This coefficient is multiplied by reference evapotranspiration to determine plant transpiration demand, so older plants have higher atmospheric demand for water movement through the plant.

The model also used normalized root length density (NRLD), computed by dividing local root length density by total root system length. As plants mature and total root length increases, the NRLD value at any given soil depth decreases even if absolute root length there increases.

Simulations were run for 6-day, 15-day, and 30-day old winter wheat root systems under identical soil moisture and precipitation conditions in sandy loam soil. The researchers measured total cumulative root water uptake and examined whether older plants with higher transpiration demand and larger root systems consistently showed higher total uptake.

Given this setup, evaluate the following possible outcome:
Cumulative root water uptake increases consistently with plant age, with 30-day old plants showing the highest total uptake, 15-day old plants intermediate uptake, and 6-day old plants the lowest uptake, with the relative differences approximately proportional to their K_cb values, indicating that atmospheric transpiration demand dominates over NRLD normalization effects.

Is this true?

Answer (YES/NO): NO